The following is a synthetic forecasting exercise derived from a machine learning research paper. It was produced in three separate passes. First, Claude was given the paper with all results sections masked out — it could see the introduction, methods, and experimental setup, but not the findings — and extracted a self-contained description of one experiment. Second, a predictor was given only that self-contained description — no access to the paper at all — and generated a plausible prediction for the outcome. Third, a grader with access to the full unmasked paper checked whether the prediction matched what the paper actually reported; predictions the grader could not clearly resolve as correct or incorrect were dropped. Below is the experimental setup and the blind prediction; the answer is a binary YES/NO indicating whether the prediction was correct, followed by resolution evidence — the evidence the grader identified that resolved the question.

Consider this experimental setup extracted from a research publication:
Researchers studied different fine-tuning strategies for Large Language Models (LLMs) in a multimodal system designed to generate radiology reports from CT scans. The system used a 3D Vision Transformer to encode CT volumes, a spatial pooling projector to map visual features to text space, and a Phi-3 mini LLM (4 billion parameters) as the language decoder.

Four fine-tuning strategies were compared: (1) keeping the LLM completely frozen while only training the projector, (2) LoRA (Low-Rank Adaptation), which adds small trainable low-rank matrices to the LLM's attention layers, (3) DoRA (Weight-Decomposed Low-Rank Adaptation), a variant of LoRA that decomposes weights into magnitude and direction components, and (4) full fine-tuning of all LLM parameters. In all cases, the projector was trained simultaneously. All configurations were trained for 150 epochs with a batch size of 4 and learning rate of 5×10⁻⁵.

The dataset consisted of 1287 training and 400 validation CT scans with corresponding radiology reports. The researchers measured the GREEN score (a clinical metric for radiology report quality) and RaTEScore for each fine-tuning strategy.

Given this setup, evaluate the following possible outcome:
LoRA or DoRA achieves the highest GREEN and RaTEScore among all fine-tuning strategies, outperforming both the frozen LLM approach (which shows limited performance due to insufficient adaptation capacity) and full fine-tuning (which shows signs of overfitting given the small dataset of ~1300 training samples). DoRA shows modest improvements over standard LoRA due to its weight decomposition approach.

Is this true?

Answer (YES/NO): NO